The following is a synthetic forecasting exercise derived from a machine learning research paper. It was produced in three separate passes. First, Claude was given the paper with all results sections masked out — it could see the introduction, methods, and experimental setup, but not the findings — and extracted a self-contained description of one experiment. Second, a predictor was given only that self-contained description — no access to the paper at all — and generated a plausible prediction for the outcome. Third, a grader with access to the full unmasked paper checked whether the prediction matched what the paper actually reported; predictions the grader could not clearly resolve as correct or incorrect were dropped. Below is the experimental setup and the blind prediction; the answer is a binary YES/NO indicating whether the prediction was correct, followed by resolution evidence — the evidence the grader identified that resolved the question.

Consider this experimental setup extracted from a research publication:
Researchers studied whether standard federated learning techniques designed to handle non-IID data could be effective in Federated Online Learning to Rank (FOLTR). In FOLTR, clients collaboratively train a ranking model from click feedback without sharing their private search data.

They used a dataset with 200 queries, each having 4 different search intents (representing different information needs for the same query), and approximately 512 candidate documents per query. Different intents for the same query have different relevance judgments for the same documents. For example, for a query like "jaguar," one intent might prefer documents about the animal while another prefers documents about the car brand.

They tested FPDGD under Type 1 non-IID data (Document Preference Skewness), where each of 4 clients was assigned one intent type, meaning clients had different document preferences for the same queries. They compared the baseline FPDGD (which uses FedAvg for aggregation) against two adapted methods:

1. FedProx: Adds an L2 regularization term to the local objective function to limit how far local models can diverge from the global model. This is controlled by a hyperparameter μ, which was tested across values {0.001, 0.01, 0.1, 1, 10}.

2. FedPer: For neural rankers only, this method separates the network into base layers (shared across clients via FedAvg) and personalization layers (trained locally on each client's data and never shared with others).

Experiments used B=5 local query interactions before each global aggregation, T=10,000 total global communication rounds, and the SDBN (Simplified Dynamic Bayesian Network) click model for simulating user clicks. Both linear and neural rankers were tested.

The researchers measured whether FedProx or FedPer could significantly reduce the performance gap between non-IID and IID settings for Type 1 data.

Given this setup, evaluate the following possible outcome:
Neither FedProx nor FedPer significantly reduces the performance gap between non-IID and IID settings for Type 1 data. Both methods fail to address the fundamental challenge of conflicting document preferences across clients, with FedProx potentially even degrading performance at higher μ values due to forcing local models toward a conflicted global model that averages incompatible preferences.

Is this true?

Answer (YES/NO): YES